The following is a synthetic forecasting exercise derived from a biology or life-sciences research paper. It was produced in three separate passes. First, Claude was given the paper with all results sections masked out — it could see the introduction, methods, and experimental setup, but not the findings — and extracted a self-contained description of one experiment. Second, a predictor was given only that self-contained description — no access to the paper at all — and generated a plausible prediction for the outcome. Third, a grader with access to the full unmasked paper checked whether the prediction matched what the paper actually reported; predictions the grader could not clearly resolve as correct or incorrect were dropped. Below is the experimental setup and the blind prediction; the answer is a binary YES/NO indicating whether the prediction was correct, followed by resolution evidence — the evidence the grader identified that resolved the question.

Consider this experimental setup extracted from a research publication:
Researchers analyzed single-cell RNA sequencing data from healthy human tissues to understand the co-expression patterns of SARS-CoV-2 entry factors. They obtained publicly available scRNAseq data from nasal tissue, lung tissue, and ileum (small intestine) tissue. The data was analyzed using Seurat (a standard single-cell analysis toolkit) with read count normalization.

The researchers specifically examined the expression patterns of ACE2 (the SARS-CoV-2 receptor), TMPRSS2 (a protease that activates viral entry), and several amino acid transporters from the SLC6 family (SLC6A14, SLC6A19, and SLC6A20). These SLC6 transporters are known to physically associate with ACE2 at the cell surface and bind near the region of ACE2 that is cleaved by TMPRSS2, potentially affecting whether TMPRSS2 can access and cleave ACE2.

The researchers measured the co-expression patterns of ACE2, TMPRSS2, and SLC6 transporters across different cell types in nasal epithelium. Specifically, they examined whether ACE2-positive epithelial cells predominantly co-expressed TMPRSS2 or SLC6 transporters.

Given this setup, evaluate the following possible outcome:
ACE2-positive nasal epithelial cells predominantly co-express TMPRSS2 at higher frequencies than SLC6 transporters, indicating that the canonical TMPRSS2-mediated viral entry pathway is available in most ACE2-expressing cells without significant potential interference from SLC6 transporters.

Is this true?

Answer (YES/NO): YES